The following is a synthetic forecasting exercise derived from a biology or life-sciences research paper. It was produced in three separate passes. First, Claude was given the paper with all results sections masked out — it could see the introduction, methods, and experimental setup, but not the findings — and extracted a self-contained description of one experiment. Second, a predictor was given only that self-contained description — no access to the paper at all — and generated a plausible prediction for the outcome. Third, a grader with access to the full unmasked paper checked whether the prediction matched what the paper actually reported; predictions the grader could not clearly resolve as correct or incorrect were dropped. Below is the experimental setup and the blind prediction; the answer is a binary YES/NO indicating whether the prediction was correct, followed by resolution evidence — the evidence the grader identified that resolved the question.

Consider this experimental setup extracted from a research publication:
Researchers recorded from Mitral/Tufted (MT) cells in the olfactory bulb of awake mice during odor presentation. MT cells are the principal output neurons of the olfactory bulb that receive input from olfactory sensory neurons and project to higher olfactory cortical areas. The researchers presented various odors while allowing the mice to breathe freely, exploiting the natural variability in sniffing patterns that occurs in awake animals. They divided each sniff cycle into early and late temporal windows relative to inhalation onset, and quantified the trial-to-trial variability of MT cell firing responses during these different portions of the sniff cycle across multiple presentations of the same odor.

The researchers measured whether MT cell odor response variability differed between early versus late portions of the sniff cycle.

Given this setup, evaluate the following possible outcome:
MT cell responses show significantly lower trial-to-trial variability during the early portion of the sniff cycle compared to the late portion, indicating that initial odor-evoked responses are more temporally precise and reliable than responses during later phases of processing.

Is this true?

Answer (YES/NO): YES